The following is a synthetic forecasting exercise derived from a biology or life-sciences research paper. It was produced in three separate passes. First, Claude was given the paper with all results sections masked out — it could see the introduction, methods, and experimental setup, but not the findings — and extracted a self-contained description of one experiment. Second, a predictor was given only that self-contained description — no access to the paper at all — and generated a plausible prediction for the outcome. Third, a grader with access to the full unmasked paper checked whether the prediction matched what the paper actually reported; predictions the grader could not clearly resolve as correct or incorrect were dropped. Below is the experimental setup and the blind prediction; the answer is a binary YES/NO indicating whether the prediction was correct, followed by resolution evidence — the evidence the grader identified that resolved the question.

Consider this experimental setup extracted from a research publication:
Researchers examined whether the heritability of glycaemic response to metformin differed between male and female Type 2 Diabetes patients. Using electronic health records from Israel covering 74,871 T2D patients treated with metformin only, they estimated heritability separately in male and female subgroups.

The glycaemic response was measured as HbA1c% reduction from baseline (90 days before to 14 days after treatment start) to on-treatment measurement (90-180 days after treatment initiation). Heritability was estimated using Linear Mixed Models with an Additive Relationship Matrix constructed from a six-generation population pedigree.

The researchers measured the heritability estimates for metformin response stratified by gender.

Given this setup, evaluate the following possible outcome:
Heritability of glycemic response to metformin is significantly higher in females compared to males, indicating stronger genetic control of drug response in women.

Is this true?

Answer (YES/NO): NO